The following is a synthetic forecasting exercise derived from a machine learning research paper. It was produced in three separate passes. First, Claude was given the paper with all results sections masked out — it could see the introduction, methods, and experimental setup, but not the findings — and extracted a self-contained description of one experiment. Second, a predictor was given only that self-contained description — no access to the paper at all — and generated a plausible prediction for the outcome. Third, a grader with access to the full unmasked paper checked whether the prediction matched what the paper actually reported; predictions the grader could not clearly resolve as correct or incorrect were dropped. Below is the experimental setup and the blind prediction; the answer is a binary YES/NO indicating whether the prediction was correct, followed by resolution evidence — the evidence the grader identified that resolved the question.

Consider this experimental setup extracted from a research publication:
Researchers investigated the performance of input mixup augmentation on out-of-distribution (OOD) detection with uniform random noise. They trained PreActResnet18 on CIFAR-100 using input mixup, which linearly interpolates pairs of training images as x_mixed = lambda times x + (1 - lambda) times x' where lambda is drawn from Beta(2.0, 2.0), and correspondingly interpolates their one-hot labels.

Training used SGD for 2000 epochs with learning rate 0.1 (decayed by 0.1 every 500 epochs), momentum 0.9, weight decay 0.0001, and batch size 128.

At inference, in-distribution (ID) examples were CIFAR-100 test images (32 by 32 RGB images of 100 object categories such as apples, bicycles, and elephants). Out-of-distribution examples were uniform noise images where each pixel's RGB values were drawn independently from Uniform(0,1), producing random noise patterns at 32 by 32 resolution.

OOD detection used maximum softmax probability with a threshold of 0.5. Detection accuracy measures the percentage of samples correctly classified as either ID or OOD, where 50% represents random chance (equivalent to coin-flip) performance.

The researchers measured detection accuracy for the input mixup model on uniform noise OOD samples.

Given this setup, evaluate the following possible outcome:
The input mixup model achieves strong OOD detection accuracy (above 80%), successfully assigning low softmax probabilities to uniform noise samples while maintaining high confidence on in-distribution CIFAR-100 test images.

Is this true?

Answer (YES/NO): NO